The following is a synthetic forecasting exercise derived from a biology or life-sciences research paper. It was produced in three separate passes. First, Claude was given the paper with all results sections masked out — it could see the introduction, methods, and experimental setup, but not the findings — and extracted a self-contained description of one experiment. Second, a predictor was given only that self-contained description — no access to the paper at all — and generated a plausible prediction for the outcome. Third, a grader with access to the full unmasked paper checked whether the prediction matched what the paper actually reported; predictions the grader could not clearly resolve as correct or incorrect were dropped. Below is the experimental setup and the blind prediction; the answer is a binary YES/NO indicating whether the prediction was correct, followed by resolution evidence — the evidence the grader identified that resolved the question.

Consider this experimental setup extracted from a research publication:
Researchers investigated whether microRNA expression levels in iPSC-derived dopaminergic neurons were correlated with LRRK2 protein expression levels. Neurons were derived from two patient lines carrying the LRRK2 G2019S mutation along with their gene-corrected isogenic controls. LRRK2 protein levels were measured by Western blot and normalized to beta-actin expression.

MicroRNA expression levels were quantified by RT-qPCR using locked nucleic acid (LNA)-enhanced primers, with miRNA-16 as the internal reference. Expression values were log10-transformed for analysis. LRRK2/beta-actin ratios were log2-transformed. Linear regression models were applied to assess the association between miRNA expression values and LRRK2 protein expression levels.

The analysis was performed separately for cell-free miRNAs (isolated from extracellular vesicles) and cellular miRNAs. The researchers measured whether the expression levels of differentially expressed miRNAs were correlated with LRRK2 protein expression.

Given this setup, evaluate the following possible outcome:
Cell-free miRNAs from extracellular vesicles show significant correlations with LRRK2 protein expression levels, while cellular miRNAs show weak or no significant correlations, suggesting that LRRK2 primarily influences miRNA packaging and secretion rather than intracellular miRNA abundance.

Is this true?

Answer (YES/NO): NO